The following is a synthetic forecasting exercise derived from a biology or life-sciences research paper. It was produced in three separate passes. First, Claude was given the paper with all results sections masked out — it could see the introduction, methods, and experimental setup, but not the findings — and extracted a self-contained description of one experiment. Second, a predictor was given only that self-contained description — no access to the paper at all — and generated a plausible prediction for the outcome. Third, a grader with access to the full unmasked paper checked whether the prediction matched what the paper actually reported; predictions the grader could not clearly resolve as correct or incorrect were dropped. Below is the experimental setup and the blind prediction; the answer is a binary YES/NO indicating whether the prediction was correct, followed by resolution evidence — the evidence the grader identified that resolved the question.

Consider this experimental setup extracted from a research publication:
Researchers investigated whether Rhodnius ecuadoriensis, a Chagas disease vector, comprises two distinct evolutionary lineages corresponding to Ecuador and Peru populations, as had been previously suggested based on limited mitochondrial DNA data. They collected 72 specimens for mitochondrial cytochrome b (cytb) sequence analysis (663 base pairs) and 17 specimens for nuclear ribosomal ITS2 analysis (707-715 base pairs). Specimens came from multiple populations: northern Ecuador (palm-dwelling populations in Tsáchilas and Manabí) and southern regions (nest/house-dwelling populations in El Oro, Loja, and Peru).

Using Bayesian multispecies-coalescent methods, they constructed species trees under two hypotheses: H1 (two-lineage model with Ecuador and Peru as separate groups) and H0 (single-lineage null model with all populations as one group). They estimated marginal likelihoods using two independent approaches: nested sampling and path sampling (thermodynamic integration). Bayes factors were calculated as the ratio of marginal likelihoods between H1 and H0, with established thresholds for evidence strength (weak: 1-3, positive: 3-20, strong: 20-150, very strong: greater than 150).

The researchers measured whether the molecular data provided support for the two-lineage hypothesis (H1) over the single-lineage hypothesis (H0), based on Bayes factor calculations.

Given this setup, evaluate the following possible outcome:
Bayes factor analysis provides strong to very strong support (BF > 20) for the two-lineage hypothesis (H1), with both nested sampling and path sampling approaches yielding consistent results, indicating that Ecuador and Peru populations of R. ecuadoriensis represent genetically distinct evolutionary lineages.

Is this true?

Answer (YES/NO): YES